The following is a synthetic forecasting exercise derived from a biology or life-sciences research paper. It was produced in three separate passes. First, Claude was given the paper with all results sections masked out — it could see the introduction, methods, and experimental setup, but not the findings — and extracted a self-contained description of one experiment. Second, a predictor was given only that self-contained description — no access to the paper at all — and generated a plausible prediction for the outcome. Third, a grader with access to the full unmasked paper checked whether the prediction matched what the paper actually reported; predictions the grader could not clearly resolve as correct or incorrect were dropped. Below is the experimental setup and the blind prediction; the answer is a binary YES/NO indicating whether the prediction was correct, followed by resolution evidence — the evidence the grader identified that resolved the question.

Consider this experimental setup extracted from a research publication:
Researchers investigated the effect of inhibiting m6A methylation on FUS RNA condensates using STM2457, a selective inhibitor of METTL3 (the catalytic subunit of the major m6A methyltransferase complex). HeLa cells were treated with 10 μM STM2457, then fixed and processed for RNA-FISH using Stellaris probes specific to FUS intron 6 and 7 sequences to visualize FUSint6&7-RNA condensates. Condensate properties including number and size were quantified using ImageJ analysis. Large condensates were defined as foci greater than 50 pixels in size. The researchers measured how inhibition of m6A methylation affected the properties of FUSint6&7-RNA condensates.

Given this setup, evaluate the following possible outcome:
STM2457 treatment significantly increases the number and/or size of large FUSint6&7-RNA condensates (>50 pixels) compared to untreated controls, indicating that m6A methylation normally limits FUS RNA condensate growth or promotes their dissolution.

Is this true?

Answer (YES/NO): NO